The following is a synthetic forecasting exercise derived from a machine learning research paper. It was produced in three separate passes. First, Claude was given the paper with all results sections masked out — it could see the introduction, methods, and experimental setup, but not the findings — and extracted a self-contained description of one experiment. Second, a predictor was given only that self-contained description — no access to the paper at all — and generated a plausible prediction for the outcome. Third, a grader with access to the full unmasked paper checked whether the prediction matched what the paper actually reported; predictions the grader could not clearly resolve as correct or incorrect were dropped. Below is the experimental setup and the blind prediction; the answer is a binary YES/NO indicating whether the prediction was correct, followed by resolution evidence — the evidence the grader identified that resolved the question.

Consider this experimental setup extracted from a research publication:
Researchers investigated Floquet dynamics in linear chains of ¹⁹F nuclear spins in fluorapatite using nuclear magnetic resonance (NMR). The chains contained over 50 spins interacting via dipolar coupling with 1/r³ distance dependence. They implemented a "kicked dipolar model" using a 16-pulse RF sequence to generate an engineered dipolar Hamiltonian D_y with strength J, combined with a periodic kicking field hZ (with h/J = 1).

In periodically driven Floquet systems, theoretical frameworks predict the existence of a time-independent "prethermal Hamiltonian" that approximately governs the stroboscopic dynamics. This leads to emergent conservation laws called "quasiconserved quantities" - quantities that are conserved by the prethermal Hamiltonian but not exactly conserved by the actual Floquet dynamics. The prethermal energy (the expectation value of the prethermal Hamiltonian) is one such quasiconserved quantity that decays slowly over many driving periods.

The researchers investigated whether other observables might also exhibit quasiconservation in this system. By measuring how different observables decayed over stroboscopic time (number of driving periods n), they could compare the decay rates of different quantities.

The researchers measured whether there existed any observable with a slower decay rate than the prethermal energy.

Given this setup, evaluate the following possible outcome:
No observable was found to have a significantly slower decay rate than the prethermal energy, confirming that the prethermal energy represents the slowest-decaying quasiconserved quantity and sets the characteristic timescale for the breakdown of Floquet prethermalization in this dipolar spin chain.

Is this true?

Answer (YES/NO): NO